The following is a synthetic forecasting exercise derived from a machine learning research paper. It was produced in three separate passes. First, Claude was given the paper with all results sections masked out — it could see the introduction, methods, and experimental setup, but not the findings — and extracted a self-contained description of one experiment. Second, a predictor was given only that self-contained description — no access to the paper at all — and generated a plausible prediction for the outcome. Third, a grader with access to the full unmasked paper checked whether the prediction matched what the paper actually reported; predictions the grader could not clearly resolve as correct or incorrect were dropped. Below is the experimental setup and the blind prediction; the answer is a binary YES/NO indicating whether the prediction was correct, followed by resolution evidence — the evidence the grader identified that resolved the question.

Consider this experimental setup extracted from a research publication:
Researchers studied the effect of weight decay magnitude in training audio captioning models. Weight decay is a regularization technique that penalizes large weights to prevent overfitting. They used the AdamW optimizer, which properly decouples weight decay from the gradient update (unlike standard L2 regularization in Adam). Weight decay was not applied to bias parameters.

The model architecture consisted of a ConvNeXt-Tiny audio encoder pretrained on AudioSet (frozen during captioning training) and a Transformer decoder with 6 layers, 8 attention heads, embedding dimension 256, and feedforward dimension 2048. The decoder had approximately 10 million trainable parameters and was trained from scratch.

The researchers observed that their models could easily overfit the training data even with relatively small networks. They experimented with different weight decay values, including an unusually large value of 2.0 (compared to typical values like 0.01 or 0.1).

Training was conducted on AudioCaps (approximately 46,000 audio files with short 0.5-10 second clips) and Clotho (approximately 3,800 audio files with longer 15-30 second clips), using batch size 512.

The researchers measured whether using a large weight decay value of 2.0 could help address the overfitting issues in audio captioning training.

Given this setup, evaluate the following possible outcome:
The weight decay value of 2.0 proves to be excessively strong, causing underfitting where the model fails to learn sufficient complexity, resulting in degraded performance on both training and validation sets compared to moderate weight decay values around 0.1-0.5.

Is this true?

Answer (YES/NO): NO